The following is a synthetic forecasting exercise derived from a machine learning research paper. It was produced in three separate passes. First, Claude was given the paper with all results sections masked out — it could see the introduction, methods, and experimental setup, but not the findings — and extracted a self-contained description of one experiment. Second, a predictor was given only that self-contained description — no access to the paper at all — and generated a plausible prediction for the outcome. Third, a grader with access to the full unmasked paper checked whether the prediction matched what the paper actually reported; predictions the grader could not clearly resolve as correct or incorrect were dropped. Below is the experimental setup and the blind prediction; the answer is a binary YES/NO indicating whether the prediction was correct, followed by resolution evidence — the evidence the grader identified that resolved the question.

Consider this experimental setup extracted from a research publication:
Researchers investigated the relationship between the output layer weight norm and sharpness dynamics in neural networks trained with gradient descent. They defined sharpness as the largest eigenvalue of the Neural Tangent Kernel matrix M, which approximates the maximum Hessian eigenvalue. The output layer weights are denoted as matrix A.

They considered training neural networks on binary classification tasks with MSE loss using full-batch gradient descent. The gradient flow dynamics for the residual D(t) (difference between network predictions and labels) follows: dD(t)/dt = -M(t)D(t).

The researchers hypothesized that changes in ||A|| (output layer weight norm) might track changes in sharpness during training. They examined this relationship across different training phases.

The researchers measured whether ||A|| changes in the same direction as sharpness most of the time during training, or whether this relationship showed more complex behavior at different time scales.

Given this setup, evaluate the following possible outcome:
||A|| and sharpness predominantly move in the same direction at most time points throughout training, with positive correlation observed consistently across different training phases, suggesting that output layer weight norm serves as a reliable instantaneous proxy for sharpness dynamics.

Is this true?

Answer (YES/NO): YES